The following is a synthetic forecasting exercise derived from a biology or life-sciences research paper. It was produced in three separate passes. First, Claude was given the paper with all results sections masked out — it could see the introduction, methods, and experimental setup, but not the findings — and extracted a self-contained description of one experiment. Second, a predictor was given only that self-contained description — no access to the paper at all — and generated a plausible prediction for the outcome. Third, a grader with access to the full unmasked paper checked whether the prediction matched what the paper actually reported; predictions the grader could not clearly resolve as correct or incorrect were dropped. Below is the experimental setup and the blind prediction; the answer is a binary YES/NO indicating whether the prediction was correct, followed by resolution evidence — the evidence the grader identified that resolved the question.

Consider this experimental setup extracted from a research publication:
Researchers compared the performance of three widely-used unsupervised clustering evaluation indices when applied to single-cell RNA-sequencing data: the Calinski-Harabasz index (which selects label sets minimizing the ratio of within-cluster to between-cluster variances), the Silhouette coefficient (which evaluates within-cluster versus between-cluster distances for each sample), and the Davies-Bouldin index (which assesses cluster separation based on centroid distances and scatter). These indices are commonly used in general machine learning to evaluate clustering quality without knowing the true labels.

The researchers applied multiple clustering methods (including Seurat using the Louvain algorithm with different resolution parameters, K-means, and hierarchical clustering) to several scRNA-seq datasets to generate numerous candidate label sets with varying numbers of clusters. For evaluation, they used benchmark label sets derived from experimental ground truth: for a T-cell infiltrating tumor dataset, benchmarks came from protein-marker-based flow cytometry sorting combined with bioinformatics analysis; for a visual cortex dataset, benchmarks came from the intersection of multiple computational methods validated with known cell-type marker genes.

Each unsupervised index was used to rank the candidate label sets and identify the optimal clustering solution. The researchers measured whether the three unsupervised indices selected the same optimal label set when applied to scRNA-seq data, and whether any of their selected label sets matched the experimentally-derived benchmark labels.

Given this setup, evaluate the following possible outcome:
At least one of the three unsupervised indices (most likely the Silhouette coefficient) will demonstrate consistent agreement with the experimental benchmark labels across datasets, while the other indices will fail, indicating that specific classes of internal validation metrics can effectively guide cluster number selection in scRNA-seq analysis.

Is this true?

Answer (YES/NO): NO